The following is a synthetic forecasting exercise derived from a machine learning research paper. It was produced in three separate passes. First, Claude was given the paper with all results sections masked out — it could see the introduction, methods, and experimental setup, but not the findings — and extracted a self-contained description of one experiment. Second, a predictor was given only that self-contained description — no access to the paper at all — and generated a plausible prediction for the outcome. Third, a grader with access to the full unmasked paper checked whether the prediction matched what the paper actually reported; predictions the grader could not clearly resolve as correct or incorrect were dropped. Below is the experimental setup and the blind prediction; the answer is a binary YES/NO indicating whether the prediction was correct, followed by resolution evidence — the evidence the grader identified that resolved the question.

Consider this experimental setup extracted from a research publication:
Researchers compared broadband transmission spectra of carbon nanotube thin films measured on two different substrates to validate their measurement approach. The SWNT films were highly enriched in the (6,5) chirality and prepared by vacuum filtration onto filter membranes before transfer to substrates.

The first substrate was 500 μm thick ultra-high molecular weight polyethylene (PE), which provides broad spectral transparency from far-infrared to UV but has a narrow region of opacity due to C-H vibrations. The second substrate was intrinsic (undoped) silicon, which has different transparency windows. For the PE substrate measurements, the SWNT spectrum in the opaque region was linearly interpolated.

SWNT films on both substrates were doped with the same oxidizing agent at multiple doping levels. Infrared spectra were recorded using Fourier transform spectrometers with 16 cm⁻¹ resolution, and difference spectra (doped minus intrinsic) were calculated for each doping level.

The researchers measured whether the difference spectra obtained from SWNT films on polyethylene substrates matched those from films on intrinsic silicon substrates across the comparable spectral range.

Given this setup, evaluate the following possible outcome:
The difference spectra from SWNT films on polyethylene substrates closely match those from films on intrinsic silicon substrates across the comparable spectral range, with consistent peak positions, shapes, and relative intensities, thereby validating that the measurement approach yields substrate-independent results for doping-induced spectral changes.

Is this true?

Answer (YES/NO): YES